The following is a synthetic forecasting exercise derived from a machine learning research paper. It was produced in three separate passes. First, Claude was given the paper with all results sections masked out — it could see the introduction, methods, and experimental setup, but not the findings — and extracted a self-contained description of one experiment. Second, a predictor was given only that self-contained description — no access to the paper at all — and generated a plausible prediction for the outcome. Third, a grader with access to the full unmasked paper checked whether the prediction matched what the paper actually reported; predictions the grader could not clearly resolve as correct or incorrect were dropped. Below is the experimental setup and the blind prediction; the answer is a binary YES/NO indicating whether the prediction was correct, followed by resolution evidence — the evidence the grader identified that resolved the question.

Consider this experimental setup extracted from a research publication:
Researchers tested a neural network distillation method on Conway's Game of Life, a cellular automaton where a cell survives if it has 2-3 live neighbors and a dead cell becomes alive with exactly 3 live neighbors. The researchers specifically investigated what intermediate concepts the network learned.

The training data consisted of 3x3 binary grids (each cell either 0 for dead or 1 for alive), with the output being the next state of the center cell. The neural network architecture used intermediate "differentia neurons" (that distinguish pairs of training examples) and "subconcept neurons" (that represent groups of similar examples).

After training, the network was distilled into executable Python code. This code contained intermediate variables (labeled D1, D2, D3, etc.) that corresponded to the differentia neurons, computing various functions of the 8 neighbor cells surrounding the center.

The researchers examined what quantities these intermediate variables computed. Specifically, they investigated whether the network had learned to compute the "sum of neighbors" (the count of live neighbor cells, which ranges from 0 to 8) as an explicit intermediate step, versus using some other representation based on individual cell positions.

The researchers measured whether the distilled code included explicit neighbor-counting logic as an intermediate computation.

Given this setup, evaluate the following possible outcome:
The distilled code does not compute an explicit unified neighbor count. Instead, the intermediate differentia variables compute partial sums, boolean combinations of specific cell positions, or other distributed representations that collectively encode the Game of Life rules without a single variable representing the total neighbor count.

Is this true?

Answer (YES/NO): NO